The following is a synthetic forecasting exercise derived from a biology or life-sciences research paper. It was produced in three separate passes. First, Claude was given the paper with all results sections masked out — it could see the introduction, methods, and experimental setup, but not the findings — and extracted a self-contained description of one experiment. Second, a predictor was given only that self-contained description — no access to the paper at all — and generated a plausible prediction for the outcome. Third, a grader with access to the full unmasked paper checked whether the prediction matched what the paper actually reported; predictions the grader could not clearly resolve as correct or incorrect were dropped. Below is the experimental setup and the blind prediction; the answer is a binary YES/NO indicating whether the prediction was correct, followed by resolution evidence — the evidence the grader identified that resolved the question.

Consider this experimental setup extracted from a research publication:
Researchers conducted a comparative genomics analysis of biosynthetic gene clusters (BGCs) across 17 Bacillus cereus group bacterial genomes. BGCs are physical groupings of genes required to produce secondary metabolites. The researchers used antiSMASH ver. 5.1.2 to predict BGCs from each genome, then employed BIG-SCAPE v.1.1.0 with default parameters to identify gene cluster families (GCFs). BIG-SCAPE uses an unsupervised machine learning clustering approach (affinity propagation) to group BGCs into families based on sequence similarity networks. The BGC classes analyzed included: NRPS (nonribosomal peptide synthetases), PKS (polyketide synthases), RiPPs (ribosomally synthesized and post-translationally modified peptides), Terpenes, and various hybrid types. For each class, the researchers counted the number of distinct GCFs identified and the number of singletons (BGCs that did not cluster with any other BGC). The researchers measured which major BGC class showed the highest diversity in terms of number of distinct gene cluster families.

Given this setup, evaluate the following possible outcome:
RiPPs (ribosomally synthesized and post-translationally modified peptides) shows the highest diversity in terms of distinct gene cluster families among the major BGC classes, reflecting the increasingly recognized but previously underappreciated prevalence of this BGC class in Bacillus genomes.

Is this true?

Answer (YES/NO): YES